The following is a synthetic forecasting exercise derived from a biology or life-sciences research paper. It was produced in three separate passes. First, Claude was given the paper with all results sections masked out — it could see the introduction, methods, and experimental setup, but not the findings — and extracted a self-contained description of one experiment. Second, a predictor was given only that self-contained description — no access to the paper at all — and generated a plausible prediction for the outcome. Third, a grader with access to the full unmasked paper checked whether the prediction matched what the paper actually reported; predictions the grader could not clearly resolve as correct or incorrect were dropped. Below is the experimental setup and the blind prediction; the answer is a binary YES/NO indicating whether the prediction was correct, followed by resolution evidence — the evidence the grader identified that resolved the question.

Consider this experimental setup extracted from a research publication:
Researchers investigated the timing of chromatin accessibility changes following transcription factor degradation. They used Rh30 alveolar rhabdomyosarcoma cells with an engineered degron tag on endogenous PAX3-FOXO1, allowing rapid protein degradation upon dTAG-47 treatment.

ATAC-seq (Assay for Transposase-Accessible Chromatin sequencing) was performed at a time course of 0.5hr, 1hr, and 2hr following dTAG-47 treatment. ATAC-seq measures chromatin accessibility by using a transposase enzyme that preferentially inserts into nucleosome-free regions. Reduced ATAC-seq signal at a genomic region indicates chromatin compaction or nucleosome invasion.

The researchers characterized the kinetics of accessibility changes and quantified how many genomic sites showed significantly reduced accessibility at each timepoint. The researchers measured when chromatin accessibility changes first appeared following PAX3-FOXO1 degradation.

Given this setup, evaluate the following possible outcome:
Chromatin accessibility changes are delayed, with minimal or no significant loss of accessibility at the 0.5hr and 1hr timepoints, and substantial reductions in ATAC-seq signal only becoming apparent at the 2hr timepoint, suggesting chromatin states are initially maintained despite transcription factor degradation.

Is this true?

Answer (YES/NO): NO